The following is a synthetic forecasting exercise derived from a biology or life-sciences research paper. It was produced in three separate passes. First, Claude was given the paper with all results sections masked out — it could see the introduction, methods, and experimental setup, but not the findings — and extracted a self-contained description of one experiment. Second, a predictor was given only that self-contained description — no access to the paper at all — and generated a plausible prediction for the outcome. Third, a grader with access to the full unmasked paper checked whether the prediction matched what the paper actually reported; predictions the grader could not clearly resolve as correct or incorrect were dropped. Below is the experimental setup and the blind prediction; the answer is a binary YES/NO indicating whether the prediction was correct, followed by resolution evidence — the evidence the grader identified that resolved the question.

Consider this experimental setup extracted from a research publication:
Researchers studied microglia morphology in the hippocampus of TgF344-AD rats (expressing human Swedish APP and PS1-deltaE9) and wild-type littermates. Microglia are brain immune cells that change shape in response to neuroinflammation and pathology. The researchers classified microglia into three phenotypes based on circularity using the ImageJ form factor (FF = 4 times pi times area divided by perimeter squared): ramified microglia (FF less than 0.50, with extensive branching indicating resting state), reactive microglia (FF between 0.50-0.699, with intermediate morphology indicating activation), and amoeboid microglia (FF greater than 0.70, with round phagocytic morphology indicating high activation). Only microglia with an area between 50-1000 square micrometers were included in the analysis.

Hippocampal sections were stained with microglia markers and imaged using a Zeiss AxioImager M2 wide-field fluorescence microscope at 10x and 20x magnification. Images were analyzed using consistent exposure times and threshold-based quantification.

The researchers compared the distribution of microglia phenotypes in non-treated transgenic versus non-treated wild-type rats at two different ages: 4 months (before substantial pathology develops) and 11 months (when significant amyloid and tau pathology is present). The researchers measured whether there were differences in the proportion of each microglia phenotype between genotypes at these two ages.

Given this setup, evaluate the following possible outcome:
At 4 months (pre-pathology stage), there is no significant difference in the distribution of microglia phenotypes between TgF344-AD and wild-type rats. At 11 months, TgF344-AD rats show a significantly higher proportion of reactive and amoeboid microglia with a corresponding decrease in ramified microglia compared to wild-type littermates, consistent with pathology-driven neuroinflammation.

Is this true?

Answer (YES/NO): NO